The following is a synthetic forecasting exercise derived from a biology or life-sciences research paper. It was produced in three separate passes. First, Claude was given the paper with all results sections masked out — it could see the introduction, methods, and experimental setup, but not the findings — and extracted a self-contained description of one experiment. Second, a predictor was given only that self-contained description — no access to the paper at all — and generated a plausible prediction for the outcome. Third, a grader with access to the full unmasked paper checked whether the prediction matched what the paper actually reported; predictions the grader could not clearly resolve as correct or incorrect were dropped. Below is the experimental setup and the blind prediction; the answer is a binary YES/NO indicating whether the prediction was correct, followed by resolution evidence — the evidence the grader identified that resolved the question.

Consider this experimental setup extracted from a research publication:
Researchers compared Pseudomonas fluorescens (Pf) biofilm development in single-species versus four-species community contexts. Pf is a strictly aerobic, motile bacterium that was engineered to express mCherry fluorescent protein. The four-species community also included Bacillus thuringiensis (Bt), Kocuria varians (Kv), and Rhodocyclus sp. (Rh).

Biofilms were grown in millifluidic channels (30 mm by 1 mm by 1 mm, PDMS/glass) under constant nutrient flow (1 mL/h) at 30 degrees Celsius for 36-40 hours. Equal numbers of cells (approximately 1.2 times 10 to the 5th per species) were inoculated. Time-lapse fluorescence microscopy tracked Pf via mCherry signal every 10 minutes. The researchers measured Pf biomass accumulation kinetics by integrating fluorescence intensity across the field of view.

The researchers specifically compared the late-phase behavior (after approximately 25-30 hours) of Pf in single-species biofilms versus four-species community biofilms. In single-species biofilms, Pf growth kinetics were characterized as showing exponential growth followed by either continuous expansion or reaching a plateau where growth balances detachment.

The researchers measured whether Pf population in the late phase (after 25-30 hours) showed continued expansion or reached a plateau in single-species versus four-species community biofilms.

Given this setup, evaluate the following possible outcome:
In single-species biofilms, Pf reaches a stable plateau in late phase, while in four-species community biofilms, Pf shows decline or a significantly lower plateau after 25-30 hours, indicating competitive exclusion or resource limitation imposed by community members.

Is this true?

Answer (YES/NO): NO